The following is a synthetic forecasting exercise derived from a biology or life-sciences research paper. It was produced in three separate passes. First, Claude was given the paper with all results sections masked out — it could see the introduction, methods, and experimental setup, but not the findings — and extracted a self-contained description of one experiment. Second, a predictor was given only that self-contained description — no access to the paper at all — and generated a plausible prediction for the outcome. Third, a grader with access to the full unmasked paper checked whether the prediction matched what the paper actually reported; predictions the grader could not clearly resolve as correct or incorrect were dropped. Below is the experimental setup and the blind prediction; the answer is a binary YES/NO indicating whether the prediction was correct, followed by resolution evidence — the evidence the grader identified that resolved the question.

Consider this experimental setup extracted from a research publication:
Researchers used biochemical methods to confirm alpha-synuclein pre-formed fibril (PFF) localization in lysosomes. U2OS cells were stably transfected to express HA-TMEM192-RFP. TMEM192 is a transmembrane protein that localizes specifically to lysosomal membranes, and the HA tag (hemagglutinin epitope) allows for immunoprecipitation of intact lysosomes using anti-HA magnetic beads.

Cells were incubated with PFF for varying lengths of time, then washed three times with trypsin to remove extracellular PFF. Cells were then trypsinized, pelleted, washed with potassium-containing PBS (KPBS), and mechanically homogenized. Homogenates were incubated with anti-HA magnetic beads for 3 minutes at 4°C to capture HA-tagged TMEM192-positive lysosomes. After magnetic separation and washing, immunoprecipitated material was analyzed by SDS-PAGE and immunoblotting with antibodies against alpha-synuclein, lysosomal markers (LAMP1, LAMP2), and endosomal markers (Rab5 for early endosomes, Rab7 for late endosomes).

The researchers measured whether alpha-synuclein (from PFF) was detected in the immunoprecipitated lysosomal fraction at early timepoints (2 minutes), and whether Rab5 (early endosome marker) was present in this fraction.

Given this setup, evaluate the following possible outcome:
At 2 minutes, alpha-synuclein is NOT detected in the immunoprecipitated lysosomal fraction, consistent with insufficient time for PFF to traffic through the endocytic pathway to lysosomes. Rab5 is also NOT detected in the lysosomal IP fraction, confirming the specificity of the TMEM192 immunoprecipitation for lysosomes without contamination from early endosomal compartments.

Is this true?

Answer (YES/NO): NO